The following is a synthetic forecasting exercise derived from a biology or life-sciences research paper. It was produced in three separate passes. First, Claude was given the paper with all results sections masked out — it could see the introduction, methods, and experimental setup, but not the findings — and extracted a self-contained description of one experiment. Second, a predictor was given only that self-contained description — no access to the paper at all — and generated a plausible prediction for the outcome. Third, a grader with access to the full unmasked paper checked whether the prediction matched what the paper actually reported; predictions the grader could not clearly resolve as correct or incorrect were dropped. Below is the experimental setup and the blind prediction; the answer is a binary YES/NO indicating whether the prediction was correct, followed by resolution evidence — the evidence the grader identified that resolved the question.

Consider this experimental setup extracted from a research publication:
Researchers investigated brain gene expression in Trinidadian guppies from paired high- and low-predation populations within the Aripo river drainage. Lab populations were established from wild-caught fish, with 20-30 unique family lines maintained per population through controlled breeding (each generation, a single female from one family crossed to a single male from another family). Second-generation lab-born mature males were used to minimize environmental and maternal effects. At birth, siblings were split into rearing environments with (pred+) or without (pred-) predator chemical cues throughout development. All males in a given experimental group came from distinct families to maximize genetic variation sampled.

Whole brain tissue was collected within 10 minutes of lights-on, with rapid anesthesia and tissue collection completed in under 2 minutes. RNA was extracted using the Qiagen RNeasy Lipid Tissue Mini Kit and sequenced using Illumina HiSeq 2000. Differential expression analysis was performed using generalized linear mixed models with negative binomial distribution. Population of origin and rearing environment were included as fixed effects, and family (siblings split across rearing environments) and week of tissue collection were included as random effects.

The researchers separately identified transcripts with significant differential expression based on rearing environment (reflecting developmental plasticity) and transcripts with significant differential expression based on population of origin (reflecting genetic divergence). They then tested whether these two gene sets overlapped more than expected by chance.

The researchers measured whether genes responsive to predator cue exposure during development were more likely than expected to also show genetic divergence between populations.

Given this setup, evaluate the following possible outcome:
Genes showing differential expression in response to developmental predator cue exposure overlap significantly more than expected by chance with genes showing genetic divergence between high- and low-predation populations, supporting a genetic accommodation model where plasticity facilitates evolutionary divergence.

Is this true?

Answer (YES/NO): NO